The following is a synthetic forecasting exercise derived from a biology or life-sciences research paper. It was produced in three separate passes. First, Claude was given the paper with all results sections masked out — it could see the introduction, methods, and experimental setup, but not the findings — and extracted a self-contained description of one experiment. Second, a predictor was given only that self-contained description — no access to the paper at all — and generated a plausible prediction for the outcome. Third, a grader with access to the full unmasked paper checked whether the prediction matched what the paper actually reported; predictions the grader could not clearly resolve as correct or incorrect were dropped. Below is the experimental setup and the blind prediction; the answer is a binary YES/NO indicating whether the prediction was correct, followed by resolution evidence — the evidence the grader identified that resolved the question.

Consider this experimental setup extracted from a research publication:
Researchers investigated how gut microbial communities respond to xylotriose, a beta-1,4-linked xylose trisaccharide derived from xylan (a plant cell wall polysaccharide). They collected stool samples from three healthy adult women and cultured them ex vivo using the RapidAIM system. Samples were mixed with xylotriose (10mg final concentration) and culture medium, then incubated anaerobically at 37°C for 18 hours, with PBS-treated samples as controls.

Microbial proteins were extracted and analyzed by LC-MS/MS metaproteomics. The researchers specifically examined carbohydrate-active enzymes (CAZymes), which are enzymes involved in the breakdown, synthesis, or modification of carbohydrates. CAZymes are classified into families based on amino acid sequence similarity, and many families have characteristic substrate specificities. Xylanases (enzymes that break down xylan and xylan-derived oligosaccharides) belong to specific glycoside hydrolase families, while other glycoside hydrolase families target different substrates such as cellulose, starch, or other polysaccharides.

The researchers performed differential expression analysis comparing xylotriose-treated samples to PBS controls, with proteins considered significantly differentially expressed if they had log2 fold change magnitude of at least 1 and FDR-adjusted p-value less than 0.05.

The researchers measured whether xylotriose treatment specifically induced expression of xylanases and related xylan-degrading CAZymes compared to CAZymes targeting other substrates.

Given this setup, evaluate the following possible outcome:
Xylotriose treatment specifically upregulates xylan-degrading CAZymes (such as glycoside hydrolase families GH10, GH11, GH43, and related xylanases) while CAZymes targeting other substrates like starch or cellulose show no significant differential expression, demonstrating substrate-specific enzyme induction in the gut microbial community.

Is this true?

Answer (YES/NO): YES